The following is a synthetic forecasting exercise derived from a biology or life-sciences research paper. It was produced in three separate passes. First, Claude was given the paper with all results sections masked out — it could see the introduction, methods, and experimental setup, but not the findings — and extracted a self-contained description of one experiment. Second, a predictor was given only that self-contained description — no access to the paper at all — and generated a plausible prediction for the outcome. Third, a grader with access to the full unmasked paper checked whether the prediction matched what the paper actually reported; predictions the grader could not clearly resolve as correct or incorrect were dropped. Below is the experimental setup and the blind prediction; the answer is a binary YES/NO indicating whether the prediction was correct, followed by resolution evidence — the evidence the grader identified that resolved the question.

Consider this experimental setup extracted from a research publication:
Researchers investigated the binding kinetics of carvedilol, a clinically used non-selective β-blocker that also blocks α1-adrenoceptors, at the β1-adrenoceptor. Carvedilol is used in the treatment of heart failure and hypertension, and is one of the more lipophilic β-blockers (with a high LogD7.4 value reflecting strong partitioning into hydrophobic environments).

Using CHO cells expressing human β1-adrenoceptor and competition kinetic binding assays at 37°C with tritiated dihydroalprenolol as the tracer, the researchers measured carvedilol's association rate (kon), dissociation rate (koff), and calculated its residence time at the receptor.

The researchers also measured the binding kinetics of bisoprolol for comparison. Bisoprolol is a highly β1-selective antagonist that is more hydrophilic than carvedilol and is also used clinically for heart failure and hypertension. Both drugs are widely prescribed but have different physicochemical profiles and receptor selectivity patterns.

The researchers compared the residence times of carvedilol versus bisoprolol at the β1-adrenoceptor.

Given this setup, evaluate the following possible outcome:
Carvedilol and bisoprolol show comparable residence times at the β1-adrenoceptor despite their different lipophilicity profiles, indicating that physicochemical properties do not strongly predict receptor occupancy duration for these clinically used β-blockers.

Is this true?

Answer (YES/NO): NO